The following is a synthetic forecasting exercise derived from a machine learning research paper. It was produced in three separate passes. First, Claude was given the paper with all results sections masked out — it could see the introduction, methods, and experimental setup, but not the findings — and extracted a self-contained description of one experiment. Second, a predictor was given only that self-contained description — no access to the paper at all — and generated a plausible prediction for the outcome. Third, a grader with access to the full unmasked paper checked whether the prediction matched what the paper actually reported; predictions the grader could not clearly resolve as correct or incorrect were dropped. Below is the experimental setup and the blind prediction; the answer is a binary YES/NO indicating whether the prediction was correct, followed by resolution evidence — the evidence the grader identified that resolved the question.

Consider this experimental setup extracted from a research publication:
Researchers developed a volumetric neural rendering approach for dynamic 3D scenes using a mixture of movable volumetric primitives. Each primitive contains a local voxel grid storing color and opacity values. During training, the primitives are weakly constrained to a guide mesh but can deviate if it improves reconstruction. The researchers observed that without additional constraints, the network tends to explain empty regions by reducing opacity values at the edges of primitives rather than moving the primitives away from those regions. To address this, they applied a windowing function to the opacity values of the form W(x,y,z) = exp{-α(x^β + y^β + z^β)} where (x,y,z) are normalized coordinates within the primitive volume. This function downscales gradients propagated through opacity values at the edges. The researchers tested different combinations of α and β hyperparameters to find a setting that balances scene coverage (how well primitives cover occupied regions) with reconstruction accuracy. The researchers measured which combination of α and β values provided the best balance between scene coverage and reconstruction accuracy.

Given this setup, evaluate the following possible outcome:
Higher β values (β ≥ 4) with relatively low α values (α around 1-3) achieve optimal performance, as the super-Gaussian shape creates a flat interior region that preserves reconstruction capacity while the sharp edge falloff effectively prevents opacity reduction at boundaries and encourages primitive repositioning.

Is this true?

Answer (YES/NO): NO